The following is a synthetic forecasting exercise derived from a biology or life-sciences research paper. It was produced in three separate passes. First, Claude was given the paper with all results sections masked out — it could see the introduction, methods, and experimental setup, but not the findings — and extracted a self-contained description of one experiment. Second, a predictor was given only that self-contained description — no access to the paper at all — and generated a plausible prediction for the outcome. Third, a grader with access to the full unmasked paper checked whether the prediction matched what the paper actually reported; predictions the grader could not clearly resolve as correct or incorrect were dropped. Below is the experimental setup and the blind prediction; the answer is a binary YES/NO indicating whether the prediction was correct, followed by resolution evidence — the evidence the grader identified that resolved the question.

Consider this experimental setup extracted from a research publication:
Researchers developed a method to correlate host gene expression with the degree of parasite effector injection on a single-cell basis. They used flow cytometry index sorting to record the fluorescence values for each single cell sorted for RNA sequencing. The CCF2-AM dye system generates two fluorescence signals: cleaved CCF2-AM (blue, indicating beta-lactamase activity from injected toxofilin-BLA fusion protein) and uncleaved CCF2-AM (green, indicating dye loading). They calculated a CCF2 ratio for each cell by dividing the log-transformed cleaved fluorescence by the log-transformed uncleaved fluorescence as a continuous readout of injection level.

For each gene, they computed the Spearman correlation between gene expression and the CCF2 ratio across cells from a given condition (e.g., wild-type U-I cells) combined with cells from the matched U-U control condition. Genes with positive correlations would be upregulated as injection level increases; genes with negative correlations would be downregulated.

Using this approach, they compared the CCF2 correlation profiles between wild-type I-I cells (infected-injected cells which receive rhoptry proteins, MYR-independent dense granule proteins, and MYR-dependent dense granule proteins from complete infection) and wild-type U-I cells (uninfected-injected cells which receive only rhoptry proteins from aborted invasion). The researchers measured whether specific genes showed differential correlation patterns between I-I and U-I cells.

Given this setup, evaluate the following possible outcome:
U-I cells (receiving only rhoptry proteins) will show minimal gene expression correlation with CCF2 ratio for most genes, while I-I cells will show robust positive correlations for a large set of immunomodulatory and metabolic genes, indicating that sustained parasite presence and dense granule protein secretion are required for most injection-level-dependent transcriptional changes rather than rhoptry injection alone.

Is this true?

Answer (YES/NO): NO